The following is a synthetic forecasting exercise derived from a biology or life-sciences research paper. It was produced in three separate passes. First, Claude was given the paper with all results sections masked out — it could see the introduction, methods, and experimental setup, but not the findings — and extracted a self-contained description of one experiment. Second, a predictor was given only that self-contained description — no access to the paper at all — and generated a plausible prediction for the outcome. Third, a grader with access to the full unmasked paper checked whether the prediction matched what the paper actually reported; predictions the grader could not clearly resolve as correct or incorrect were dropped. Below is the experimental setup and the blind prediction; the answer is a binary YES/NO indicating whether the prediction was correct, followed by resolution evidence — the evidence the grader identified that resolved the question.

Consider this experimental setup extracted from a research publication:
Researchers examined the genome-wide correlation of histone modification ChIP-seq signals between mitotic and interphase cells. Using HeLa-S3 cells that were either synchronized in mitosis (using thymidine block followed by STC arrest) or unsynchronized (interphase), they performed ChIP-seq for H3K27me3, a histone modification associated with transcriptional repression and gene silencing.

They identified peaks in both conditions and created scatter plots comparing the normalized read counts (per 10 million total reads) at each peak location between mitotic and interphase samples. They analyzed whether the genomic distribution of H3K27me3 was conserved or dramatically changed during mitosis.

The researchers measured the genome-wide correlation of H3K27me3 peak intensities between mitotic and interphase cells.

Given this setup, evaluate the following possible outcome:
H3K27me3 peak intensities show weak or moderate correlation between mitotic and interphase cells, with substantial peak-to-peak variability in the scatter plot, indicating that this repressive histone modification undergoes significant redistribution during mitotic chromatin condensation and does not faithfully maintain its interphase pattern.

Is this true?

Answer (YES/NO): NO